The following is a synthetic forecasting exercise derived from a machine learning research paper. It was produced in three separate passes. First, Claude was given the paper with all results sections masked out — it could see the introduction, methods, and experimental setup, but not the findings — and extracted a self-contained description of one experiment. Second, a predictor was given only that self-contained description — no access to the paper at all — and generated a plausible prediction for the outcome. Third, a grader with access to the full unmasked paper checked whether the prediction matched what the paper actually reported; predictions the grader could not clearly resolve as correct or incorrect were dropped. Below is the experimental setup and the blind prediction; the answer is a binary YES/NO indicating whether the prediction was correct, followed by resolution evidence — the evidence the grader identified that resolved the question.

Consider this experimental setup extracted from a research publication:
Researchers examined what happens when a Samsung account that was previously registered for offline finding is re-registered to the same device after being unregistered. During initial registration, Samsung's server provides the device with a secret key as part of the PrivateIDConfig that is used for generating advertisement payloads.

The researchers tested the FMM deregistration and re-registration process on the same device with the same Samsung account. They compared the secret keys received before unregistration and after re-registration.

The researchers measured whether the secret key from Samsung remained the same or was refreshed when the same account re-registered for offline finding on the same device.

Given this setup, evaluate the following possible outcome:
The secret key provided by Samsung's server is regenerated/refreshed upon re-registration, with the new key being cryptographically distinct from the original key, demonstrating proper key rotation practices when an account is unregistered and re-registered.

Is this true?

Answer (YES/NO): NO